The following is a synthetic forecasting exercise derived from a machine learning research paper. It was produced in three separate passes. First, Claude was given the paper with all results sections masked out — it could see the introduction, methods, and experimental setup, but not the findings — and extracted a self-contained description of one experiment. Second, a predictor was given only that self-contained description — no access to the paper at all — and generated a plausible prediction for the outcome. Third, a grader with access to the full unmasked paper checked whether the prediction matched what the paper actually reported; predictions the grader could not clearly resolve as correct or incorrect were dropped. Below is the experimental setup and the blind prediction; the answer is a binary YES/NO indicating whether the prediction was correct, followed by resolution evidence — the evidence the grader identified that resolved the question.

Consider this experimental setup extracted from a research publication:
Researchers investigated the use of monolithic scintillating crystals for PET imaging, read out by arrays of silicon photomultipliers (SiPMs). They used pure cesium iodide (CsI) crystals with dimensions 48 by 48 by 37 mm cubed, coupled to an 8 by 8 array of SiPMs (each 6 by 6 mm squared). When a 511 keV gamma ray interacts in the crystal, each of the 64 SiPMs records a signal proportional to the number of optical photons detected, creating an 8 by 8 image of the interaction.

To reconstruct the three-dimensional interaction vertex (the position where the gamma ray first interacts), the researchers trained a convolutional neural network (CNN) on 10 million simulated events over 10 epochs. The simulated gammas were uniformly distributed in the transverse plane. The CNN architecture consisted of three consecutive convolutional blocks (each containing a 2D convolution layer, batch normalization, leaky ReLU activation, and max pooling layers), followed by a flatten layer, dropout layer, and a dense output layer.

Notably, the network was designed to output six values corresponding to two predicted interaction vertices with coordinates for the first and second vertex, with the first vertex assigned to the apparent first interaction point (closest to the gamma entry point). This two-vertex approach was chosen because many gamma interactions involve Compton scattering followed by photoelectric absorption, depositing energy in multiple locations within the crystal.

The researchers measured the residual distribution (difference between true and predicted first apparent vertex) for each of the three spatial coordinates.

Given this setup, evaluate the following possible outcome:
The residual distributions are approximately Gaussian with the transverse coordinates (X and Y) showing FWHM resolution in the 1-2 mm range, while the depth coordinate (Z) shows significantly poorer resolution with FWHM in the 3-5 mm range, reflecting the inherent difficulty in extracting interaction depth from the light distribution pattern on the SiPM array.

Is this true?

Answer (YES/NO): NO